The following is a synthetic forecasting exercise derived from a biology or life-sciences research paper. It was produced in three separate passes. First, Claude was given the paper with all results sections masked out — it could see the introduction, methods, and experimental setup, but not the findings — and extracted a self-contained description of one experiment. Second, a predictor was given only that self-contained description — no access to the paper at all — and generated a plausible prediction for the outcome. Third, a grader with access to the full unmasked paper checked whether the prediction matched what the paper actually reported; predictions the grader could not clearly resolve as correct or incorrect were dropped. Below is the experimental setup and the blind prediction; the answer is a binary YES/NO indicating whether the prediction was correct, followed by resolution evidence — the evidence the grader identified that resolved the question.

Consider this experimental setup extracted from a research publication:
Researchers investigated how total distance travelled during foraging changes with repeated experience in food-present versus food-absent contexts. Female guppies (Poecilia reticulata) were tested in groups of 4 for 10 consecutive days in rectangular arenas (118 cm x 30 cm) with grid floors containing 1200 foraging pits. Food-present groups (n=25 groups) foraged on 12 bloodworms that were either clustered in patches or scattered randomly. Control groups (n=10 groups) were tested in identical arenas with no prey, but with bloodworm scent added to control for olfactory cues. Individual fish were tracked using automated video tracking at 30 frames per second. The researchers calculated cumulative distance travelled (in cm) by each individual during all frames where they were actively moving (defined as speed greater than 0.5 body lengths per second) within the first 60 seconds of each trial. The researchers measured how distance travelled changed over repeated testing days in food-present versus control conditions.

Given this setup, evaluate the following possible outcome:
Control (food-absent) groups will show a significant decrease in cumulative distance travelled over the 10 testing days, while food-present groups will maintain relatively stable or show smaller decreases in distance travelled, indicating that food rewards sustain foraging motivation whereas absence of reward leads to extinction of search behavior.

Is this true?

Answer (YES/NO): NO